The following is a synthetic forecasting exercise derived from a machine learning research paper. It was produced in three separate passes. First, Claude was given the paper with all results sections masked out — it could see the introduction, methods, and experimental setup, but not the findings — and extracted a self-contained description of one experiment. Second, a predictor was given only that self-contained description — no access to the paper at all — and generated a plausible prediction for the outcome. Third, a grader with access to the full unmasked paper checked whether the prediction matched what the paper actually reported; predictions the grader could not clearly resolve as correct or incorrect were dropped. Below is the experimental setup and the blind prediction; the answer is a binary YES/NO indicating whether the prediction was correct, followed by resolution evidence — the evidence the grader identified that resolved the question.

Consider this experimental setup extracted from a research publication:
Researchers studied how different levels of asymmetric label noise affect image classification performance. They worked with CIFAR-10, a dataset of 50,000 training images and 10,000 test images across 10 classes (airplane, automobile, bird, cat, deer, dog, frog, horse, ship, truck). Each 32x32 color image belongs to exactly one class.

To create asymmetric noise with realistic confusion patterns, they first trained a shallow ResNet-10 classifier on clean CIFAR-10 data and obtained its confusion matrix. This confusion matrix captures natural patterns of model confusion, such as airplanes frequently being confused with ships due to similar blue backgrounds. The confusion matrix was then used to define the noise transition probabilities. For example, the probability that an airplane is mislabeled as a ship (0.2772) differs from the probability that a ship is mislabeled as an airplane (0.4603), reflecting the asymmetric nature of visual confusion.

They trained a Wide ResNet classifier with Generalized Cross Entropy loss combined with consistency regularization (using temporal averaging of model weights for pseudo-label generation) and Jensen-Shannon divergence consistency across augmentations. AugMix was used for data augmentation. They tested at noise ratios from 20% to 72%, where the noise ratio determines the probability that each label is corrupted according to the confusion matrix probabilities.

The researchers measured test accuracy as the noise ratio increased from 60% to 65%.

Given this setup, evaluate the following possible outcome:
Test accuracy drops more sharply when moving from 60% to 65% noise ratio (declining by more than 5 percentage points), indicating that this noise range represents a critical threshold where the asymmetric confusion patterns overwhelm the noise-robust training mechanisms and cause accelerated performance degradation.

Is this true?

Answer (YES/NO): YES